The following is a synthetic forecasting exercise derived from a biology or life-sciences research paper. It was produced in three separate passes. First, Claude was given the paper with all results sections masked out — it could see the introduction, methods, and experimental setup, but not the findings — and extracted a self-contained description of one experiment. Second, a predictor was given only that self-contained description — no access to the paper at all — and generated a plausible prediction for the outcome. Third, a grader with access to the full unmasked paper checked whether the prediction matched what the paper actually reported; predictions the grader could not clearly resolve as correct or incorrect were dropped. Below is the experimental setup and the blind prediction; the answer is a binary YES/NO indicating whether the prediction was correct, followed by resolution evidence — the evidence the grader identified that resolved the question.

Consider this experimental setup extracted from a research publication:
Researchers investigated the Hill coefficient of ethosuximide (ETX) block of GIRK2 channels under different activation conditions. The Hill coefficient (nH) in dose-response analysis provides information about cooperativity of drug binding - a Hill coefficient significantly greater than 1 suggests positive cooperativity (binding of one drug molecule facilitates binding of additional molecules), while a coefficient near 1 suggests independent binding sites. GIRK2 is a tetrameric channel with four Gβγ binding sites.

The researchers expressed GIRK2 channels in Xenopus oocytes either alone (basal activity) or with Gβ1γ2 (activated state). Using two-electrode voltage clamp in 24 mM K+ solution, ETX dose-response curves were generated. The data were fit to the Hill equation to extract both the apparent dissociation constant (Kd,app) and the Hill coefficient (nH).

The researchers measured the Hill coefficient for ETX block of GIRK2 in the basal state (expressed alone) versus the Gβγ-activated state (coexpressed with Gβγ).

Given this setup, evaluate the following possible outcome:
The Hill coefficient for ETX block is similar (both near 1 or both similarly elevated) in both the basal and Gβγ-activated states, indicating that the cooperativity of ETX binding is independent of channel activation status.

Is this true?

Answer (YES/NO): NO